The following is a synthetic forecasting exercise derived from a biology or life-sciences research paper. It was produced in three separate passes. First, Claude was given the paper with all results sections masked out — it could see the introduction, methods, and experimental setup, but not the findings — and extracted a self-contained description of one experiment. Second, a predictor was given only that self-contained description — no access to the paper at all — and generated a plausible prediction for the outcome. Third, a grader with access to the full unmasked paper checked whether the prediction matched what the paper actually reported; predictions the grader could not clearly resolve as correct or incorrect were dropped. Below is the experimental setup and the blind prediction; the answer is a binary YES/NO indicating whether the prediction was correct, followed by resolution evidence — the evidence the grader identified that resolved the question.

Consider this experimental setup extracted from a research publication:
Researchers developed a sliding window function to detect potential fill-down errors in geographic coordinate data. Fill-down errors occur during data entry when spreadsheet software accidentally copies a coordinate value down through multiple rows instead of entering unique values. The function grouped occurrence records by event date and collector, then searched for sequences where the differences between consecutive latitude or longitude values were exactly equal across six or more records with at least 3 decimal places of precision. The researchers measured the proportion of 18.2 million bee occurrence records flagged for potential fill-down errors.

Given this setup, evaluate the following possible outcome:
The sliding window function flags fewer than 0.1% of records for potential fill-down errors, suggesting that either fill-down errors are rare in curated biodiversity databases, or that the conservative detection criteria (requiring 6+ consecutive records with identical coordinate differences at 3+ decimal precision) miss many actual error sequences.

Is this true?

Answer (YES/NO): NO